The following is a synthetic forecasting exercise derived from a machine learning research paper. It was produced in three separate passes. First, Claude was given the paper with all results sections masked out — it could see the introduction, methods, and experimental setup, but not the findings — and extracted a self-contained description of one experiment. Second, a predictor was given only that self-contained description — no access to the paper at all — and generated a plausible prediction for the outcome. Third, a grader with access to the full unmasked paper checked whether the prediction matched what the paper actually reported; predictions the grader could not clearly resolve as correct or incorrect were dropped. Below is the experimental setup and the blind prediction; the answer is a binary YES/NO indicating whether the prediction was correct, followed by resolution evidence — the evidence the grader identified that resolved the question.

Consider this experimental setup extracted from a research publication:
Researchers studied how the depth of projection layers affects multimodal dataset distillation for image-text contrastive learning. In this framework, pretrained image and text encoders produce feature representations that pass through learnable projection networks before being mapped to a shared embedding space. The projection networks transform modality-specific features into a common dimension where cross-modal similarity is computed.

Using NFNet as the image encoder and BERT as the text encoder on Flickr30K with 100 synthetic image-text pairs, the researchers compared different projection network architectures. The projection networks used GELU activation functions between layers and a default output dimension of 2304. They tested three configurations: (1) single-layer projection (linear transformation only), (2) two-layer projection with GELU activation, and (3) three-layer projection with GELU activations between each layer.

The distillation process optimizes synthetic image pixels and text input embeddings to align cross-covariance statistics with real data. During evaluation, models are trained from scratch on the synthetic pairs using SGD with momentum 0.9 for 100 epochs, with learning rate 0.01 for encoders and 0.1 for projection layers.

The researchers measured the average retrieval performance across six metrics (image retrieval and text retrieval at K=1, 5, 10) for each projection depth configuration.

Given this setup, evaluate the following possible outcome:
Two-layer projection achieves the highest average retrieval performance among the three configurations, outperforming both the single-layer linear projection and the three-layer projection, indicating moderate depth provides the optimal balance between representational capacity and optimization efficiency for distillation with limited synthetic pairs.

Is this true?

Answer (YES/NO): YES